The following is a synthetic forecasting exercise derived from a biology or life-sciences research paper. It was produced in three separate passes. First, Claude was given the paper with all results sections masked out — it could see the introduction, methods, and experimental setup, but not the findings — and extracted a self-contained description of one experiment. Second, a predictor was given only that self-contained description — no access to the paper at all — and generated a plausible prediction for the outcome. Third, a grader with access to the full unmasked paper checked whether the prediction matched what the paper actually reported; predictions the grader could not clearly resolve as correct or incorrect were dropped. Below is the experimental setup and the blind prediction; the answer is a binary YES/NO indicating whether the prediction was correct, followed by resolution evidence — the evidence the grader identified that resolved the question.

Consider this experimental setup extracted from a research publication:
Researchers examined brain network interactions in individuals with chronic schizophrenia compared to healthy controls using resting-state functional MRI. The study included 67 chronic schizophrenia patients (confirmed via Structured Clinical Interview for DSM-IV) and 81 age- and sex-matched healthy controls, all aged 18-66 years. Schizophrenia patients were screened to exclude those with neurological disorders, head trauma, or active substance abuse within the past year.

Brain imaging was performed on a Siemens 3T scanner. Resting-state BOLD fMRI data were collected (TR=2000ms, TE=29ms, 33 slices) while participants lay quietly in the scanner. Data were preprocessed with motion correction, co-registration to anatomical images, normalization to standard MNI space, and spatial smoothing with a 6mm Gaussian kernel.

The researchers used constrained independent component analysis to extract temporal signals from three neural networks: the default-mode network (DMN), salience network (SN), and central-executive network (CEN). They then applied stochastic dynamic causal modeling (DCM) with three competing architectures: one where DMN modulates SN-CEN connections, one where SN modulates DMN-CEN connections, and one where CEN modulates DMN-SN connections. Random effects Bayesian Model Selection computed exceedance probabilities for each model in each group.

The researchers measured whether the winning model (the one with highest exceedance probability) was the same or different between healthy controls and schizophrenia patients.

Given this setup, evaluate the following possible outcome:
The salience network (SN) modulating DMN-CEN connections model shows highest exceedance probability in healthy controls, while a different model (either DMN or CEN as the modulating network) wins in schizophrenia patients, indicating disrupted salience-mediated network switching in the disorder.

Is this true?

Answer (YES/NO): YES